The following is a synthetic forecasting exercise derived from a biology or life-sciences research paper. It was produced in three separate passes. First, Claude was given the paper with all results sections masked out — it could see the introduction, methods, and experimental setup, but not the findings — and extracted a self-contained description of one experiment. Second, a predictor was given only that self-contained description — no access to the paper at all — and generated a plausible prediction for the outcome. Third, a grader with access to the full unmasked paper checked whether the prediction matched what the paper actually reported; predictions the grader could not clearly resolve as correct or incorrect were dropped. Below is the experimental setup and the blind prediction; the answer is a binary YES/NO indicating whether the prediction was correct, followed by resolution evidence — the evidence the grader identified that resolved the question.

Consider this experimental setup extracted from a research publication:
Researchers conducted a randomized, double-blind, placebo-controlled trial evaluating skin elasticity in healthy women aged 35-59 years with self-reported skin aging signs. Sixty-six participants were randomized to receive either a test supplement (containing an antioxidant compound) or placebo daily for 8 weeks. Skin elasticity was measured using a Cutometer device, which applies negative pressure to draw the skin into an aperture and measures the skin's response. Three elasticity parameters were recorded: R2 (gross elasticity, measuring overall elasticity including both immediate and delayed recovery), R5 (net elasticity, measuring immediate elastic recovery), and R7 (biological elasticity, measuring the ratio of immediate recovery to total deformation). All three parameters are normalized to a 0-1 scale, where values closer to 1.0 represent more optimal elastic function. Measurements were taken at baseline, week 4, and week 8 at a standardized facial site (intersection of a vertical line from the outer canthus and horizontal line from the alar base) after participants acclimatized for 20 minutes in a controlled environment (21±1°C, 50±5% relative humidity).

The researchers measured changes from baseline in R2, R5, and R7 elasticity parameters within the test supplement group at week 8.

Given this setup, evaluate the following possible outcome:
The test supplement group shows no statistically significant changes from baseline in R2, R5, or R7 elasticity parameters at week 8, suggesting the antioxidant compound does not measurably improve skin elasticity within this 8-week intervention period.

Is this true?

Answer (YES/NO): NO